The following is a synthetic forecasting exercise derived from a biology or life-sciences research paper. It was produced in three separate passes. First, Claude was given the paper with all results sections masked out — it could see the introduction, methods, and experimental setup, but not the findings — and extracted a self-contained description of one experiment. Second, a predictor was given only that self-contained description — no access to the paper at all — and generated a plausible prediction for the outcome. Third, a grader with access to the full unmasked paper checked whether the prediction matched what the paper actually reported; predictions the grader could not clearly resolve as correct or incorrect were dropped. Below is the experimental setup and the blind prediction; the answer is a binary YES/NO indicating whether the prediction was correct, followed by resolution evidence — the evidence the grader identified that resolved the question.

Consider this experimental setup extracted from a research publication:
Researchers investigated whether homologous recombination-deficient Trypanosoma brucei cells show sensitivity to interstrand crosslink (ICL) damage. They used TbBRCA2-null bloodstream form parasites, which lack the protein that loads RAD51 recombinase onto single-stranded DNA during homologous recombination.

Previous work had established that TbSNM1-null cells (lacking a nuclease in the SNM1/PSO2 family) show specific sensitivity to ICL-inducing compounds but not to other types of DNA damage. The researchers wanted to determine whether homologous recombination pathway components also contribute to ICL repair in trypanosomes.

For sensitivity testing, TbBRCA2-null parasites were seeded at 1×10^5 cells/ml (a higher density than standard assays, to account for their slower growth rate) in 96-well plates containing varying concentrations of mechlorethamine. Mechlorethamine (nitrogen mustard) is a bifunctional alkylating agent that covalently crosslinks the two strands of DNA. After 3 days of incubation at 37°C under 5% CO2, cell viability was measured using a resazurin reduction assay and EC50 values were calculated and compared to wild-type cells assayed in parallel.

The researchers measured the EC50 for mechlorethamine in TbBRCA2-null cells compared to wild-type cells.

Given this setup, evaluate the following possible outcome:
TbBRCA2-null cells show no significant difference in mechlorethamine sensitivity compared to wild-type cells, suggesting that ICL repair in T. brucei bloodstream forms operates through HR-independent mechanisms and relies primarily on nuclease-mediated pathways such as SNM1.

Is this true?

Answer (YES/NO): NO